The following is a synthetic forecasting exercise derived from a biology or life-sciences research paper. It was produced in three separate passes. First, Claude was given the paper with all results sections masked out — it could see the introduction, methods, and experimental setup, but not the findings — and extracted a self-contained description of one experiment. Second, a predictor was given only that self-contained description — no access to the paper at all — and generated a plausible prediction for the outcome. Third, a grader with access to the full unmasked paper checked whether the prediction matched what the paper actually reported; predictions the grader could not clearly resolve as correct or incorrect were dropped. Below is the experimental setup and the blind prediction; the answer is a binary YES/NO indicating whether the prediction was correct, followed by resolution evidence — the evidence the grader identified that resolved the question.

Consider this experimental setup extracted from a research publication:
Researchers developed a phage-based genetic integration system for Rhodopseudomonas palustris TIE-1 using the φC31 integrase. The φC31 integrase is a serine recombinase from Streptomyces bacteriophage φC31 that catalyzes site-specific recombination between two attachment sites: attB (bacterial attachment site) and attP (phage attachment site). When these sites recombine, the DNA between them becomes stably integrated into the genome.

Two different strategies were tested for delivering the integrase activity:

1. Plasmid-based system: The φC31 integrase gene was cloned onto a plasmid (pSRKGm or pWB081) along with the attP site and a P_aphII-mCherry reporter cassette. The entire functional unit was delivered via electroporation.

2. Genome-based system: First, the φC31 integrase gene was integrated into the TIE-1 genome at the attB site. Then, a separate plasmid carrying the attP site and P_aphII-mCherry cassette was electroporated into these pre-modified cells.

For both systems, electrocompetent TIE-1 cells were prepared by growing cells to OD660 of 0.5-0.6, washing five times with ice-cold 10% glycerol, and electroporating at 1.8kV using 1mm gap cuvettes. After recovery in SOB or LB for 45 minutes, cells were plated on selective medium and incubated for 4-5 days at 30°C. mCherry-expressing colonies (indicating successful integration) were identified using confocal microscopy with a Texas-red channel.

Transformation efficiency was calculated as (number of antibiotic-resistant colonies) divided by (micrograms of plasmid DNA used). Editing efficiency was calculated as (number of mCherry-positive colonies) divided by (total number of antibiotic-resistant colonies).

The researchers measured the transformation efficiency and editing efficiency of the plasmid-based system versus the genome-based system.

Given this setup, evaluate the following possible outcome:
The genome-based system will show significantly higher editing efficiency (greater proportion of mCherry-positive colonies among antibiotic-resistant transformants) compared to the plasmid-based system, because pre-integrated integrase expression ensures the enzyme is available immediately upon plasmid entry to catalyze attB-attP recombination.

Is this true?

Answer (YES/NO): NO